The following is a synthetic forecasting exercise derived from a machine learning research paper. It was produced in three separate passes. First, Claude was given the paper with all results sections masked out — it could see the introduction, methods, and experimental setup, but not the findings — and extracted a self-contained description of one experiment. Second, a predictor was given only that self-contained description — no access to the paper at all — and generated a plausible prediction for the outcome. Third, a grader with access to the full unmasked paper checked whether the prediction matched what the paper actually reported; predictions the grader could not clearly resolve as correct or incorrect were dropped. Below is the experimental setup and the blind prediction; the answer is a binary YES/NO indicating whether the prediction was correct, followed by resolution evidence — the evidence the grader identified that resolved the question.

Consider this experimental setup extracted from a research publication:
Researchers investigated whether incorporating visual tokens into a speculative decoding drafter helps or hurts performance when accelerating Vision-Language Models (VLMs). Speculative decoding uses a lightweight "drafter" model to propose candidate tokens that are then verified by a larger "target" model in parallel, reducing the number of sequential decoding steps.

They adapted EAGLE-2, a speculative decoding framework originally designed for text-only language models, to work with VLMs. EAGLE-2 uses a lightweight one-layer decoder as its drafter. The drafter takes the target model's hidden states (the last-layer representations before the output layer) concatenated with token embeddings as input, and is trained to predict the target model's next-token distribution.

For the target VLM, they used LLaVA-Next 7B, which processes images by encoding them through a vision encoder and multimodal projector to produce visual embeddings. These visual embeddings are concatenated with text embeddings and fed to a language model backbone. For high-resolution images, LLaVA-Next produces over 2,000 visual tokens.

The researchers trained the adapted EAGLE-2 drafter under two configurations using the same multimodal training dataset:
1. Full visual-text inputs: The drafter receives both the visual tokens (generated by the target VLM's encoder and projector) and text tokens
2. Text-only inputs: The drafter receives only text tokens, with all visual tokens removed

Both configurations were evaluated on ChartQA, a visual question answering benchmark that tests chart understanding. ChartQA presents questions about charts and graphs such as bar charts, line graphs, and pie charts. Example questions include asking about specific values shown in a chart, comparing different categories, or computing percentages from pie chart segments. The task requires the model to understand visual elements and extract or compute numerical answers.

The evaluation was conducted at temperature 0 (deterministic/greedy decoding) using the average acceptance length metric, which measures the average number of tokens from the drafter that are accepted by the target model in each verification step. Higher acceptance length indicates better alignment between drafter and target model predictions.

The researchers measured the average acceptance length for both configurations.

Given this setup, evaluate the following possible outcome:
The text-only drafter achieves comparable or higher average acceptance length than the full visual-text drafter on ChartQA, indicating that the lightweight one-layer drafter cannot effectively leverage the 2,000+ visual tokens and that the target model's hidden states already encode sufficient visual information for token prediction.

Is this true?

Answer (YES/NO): YES